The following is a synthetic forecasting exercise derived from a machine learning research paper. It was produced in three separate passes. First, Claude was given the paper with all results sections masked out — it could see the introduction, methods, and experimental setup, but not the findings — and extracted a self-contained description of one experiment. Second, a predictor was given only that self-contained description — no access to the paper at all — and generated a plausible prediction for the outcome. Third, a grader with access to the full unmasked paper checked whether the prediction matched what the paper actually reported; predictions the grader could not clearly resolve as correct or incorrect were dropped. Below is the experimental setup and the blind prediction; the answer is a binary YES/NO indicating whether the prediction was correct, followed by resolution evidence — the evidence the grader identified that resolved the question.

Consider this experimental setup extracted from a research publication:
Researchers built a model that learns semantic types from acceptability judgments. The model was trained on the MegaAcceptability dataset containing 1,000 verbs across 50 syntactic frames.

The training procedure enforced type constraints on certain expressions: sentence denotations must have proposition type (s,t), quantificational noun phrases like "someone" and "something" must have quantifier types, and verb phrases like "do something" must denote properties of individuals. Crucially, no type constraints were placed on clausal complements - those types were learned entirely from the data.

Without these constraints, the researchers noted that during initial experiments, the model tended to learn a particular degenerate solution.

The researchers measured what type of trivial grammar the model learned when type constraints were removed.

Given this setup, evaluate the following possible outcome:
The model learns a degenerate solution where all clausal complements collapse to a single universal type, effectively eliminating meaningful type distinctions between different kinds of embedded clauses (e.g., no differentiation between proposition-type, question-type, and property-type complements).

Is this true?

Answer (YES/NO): YES